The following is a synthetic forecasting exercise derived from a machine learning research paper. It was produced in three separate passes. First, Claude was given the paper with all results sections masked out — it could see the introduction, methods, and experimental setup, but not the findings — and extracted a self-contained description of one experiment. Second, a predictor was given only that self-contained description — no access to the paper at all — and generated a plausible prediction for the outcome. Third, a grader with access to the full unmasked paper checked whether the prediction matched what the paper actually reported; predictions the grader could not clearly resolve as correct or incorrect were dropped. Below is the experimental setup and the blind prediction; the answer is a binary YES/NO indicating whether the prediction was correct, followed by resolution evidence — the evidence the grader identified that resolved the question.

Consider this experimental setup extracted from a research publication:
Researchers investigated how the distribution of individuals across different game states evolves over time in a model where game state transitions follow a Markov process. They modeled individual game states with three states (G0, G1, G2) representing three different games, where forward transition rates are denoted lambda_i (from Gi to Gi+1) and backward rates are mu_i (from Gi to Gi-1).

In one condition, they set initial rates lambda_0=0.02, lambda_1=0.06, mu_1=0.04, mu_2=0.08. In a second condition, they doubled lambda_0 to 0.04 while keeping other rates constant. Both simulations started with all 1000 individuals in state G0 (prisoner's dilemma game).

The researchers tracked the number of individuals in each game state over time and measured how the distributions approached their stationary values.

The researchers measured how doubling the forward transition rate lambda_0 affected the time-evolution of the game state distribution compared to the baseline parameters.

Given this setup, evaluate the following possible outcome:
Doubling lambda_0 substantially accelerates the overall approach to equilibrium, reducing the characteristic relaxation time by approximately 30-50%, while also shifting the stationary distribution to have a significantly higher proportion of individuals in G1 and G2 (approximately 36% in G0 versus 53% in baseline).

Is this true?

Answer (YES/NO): NO